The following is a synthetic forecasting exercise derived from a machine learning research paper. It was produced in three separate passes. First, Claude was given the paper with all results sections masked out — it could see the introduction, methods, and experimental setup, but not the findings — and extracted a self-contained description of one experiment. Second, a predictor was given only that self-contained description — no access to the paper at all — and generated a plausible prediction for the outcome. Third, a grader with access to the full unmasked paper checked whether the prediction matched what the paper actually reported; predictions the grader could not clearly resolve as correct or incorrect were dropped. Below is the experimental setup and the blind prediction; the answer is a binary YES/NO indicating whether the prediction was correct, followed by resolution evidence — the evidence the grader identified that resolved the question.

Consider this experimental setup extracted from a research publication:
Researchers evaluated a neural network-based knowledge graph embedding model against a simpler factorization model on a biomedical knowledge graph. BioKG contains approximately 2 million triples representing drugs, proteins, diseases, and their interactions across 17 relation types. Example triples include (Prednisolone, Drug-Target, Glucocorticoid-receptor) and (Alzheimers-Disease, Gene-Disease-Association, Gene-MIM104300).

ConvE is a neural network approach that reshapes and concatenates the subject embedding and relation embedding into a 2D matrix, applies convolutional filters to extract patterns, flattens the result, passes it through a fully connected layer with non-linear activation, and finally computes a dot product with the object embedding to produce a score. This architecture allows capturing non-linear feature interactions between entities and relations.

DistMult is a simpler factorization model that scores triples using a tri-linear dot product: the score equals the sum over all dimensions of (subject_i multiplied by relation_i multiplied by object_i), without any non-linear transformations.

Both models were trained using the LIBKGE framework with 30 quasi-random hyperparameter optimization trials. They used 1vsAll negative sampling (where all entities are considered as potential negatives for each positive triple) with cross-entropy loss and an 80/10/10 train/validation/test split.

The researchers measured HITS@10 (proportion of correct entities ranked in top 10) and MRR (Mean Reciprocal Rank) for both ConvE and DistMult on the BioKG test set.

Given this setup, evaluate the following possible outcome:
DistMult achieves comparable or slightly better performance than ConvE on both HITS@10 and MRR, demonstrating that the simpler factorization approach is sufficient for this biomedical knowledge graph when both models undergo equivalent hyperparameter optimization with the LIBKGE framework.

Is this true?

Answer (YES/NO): NO